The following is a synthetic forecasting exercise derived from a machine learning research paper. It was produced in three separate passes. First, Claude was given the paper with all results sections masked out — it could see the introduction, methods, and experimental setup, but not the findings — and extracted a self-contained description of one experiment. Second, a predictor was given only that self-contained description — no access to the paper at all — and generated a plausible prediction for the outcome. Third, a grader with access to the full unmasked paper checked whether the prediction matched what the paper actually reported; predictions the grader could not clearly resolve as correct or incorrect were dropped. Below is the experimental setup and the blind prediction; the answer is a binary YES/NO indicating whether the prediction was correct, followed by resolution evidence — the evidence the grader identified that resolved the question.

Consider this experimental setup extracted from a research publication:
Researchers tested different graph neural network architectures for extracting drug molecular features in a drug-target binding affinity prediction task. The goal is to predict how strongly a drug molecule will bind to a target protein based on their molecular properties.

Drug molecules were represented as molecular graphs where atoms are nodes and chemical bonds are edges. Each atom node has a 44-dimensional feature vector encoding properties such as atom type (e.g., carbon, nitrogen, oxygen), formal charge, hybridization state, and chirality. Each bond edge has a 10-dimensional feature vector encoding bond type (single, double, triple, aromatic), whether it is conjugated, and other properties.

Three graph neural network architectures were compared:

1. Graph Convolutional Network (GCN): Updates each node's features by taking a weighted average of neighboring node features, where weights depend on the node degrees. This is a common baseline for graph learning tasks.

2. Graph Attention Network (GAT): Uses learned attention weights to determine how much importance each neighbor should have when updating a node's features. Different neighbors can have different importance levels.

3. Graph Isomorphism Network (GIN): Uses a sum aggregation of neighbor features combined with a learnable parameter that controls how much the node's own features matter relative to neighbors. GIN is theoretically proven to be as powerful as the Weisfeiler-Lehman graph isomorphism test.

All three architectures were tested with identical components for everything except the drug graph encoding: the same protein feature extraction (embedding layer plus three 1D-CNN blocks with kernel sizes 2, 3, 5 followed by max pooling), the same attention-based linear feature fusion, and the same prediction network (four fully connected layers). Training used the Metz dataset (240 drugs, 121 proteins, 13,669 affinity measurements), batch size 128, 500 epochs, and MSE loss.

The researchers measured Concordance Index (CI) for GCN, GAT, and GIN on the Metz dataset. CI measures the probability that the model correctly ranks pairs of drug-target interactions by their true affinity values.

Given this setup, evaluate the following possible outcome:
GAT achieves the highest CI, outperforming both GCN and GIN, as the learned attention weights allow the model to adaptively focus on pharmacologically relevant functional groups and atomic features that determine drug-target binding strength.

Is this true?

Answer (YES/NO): NO